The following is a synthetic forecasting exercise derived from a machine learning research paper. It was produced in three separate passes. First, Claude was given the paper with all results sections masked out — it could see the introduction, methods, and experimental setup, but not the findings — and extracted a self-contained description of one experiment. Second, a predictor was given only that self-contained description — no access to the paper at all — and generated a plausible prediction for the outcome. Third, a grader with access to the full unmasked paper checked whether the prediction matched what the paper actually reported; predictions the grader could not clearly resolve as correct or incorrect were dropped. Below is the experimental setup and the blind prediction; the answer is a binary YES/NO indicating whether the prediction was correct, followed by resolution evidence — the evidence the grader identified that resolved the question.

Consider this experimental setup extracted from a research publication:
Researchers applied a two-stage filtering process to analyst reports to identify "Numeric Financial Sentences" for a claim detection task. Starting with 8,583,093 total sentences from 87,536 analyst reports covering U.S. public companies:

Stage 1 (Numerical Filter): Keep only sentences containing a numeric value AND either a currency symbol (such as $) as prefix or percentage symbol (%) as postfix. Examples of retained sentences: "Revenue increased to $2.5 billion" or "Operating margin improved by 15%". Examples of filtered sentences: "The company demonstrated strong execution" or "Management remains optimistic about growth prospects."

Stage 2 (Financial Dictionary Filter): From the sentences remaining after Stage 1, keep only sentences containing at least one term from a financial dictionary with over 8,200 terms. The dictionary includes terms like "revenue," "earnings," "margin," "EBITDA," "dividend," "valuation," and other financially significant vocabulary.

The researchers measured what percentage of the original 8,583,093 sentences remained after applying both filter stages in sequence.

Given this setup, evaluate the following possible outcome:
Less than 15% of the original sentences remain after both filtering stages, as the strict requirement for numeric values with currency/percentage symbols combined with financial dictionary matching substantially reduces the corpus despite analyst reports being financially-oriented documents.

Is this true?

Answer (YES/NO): NO